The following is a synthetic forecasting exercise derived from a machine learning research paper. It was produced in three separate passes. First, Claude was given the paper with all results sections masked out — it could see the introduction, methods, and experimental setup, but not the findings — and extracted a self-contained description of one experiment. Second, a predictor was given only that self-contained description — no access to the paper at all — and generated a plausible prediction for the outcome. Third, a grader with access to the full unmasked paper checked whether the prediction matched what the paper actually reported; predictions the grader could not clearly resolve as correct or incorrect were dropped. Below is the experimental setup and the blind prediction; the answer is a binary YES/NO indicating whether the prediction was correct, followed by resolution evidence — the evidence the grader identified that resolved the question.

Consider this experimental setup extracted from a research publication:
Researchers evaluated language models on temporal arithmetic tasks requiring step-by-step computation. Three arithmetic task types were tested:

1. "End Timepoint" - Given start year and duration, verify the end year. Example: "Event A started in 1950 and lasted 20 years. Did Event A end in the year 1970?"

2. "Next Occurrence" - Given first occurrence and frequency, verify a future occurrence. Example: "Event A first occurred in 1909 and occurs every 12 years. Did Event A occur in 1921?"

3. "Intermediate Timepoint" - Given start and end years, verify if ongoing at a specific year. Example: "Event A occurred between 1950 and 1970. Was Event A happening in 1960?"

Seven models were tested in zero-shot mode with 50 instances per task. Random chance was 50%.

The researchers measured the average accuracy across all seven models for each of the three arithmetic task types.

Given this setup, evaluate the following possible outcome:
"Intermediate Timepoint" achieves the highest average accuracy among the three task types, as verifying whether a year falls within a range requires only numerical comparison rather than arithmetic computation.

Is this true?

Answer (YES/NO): YES